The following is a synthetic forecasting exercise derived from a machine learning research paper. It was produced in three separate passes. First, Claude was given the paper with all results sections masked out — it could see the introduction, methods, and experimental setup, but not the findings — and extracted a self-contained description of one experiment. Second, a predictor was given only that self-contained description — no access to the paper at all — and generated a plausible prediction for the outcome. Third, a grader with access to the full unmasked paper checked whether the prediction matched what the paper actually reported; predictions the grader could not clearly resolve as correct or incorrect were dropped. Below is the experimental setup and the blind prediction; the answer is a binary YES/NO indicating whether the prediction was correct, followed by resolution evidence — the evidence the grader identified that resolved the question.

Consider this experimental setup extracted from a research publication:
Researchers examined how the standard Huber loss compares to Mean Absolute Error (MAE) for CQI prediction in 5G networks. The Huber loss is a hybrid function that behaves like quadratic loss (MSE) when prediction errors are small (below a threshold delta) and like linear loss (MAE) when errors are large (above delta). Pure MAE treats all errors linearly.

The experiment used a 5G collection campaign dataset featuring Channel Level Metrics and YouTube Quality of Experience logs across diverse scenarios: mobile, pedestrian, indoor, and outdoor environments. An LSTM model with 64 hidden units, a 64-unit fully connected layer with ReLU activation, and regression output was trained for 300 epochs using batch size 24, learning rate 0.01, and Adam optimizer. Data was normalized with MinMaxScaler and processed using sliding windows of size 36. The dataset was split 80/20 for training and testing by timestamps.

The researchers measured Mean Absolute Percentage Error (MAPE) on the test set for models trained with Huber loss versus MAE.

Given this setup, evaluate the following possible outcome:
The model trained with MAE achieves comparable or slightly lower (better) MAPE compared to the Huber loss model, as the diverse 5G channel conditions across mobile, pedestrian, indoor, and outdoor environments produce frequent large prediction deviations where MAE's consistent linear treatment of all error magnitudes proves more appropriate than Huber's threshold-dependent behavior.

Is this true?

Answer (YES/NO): YES